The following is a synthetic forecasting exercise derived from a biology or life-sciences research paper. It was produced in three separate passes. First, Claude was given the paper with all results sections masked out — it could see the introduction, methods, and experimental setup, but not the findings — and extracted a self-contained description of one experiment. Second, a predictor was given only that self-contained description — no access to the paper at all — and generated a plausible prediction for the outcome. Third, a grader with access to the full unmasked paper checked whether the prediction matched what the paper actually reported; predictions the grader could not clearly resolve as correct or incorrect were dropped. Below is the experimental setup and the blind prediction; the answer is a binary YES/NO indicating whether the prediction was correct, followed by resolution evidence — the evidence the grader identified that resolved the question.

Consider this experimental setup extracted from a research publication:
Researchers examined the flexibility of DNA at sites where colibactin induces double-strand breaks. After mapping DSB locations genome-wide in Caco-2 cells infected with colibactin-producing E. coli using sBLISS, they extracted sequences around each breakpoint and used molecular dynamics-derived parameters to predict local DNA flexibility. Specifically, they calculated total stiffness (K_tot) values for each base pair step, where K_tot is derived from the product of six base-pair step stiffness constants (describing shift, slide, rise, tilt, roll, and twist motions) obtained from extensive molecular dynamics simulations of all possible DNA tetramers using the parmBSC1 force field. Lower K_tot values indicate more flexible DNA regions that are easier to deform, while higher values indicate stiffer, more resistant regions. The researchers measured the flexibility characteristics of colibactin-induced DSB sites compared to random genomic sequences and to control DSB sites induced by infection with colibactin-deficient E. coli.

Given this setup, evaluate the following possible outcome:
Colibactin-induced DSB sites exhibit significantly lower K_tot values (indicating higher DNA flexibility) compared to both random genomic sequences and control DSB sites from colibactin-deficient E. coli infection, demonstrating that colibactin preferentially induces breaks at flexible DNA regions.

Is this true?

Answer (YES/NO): NO